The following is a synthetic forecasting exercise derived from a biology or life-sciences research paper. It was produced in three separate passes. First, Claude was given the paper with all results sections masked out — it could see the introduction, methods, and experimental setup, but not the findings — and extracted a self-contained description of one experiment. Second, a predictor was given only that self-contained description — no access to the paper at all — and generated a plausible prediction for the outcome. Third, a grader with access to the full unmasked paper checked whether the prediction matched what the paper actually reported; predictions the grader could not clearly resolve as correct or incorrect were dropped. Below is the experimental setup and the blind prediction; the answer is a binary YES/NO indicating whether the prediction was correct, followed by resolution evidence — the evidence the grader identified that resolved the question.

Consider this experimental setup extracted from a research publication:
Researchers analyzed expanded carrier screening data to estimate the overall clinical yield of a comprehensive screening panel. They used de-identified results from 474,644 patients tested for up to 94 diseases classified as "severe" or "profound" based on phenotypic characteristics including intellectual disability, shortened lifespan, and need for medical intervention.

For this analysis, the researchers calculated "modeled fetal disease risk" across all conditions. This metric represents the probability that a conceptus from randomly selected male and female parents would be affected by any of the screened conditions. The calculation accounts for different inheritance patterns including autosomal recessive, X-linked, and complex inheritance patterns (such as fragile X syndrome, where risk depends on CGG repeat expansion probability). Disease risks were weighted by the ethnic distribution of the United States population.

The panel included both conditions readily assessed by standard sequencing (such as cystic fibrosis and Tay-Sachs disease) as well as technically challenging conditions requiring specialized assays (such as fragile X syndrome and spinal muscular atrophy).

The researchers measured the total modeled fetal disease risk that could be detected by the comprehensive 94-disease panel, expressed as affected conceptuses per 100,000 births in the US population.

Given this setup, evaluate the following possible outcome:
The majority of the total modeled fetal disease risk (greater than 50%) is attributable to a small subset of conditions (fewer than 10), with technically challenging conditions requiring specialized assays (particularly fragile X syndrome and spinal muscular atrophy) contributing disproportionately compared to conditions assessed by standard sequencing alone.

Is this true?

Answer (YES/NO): YES